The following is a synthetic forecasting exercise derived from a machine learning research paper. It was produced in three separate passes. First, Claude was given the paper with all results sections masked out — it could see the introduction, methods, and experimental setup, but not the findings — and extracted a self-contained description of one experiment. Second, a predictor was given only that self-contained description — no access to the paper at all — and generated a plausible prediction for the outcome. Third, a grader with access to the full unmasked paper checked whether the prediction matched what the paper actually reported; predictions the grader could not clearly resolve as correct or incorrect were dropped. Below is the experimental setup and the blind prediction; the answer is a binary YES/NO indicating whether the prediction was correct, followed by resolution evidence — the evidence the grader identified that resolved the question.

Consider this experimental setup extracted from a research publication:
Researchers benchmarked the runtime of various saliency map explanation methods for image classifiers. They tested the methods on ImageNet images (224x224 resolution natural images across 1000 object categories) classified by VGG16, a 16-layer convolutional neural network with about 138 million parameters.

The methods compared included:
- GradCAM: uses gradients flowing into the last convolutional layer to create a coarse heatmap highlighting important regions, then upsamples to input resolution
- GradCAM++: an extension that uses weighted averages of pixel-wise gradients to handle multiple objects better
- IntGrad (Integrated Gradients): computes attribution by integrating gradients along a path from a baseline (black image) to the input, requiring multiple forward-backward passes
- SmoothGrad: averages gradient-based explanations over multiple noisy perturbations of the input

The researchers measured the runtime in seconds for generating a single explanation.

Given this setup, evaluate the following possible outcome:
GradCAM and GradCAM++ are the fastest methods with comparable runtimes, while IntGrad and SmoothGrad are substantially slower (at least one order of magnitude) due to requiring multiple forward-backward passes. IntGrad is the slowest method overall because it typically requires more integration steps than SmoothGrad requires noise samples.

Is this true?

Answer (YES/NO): NO